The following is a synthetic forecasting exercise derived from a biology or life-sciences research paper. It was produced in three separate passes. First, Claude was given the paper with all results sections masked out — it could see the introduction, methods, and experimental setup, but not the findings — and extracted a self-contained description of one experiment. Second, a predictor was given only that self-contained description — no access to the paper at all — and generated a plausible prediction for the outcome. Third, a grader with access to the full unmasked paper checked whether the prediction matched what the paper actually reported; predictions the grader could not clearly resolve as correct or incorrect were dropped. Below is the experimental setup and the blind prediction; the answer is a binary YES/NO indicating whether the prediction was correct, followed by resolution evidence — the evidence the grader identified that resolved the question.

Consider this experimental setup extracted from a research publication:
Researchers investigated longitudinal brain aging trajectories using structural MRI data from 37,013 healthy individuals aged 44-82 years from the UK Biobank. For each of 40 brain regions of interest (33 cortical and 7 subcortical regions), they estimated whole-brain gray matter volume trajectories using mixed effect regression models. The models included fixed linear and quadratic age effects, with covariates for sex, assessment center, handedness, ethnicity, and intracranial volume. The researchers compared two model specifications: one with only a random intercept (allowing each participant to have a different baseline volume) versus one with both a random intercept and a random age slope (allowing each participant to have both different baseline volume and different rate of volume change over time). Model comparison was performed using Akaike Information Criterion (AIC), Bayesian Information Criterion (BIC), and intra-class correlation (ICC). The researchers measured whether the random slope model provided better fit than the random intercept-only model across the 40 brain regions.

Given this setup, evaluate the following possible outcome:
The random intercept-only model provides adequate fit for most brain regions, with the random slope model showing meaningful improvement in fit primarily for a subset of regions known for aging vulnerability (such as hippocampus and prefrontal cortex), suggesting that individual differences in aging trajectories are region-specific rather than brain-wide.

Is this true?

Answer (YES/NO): NO